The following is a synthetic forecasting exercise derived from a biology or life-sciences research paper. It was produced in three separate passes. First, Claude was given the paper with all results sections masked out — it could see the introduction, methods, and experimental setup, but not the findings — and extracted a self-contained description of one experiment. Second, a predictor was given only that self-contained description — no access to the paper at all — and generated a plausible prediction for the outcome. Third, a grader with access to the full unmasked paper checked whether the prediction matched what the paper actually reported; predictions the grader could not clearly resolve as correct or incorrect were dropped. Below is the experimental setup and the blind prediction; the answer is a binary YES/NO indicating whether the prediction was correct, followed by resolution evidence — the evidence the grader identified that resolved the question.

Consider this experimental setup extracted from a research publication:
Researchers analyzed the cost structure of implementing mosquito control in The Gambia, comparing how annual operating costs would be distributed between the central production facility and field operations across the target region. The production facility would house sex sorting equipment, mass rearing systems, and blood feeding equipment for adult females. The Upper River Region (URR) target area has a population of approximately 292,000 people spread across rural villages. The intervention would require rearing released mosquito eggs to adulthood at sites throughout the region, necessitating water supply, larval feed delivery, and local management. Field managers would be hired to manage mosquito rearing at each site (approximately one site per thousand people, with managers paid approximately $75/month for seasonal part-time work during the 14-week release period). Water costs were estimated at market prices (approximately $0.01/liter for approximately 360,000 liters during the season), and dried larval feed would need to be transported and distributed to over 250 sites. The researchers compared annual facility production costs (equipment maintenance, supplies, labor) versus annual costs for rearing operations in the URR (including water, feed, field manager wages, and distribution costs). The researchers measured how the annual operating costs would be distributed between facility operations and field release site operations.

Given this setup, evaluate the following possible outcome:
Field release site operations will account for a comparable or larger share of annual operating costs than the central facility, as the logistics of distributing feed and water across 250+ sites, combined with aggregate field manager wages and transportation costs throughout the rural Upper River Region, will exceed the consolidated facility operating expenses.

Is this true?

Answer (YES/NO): YES